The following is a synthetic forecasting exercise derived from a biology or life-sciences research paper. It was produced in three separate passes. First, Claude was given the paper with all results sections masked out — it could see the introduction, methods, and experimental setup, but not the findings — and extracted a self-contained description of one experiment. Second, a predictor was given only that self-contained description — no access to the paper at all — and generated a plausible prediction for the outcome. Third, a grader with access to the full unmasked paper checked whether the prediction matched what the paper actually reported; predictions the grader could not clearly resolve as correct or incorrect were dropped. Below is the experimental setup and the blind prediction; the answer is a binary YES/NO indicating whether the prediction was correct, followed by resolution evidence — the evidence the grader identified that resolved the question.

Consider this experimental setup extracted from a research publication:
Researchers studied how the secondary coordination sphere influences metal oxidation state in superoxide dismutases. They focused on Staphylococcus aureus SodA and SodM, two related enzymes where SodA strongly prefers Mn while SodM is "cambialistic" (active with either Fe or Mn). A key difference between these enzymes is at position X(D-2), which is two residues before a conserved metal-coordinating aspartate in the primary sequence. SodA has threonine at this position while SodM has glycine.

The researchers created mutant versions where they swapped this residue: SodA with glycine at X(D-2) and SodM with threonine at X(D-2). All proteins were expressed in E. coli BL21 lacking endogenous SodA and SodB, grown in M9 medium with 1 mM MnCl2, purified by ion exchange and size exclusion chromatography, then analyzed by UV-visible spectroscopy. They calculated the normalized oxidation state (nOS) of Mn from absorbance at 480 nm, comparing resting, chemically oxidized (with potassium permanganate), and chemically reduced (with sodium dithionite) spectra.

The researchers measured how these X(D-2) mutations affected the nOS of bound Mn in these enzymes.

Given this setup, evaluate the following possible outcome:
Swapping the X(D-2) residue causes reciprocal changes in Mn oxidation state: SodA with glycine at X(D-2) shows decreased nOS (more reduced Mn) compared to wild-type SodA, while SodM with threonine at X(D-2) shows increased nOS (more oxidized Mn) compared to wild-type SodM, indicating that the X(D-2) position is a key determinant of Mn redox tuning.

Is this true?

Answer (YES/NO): NO